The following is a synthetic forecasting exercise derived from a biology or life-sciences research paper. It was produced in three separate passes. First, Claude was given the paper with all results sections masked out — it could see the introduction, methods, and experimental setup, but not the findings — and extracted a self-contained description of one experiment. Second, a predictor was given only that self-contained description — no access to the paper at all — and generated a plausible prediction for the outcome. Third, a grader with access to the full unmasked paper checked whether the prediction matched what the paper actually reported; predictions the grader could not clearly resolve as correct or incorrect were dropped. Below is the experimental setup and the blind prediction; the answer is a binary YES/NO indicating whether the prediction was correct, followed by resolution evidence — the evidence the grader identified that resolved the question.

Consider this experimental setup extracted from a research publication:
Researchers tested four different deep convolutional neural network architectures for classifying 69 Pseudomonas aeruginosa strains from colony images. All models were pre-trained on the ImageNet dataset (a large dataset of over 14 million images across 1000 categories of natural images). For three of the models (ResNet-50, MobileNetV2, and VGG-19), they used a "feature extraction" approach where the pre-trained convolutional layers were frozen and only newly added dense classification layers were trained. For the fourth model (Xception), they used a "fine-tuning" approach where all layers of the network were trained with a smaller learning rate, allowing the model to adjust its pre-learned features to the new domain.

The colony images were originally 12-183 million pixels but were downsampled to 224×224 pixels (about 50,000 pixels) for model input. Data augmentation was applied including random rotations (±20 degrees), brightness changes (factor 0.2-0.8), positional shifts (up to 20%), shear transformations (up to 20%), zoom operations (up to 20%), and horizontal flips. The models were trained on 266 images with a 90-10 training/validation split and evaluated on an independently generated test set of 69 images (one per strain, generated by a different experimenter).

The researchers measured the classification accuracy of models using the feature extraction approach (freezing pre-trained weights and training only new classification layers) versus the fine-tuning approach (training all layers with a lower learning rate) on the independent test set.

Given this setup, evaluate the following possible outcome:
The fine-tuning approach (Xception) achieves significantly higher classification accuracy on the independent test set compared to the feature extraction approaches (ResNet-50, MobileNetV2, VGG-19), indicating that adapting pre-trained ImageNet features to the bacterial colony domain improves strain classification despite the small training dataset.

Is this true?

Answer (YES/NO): NO